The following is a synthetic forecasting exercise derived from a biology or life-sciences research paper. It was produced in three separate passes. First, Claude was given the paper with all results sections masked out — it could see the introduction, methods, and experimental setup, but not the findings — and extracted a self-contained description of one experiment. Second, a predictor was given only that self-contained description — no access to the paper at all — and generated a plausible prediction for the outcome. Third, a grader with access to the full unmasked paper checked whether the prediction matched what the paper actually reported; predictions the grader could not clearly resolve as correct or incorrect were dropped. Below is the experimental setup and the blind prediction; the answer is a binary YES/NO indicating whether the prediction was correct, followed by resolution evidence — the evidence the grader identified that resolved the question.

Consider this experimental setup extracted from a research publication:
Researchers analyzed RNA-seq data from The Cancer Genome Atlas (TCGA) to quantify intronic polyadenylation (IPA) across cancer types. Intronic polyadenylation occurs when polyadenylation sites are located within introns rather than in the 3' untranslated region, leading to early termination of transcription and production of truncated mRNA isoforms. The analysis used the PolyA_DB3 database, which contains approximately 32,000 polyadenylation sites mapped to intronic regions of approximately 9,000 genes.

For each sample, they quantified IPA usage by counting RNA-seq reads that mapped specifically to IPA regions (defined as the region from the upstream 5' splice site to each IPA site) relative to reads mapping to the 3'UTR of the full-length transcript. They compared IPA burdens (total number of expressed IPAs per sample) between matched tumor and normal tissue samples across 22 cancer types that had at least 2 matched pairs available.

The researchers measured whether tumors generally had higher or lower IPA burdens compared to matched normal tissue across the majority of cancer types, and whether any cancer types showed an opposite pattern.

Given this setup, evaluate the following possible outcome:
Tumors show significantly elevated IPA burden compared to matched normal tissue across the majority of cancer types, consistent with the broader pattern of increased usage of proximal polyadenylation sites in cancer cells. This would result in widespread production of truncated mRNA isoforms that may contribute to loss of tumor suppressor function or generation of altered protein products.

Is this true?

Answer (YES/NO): YES